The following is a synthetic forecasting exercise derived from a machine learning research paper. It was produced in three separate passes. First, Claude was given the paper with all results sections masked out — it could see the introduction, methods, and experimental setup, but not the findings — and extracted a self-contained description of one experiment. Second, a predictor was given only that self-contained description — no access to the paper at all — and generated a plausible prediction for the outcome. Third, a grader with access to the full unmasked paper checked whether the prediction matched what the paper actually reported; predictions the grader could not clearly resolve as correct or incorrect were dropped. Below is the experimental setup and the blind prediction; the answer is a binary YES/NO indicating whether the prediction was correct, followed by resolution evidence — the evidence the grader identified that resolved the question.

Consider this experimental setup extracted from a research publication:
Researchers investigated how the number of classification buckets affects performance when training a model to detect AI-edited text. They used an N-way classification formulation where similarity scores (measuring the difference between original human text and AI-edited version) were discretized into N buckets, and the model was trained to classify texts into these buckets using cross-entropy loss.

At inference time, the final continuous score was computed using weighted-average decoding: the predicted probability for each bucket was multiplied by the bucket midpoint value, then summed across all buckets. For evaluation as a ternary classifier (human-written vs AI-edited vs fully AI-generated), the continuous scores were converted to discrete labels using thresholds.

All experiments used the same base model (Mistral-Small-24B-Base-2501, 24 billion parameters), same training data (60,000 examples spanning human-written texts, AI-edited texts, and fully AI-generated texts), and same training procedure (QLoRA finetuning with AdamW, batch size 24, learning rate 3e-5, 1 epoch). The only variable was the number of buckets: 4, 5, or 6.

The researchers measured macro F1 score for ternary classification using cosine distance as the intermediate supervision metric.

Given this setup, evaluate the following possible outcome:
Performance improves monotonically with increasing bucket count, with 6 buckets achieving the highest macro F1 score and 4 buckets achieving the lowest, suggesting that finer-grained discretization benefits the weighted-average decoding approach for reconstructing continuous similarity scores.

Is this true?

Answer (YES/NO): NO